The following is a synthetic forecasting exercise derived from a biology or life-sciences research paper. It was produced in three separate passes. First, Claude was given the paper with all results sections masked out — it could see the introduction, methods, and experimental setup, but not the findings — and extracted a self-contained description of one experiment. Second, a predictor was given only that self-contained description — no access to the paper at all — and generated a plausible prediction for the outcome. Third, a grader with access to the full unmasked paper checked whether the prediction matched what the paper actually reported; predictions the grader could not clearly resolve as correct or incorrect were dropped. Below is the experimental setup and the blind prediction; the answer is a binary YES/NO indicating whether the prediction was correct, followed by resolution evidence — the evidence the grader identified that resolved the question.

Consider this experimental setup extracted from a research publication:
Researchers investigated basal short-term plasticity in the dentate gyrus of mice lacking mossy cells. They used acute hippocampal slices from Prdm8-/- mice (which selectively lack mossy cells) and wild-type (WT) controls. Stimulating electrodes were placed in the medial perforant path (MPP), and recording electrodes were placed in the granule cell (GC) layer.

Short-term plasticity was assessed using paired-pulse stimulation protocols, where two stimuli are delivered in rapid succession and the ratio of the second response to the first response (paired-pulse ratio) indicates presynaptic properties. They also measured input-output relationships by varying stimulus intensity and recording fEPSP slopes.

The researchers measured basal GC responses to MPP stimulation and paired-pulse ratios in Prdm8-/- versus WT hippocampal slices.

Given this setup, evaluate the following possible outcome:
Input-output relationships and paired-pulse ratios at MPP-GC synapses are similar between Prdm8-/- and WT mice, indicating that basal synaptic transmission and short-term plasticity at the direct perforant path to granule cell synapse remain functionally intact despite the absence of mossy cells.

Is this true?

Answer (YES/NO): YES